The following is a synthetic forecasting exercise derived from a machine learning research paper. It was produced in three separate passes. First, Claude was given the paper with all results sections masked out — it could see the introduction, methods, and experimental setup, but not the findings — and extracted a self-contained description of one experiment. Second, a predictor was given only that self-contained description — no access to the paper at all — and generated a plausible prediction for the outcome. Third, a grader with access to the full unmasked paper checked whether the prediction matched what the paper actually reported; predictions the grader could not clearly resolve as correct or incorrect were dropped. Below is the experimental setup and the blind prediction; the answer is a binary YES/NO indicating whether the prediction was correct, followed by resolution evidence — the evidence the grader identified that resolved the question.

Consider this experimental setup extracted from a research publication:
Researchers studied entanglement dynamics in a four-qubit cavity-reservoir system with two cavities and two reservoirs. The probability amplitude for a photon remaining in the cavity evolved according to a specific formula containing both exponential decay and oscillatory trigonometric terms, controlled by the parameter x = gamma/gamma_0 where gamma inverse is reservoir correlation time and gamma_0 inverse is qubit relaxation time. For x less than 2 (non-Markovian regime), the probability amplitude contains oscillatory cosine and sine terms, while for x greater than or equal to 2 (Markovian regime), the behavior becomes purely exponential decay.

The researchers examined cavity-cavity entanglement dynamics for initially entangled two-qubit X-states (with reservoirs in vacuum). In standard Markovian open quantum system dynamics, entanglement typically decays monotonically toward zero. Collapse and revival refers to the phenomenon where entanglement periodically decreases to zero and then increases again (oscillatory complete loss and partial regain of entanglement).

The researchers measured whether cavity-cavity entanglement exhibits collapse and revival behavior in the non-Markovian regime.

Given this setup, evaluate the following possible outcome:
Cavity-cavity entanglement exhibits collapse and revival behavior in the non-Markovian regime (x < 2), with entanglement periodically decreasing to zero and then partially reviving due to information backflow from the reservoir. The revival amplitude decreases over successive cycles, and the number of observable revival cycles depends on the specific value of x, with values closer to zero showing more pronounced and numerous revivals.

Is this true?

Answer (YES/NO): YES